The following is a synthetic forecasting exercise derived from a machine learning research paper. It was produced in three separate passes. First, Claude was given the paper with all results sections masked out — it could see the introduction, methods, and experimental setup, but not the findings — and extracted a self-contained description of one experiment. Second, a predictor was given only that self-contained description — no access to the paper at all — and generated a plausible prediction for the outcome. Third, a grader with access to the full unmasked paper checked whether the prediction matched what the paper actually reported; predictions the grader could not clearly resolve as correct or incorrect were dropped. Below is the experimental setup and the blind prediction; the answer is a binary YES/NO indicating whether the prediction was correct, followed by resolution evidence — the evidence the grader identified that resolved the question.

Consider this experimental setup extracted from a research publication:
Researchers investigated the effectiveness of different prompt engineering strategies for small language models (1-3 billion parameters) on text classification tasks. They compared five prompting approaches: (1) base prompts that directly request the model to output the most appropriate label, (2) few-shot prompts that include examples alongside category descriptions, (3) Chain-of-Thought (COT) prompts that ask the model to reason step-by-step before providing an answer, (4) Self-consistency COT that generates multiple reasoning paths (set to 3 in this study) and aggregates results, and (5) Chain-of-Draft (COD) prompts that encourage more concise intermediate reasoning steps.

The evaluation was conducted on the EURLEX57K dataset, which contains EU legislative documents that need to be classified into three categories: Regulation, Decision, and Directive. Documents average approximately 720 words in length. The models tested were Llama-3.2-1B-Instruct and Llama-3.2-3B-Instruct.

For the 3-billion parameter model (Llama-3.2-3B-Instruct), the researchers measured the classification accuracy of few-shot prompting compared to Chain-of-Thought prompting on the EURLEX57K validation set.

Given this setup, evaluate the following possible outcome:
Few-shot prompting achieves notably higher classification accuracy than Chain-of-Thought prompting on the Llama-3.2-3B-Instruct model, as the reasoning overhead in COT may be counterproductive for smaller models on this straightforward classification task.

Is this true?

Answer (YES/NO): YES